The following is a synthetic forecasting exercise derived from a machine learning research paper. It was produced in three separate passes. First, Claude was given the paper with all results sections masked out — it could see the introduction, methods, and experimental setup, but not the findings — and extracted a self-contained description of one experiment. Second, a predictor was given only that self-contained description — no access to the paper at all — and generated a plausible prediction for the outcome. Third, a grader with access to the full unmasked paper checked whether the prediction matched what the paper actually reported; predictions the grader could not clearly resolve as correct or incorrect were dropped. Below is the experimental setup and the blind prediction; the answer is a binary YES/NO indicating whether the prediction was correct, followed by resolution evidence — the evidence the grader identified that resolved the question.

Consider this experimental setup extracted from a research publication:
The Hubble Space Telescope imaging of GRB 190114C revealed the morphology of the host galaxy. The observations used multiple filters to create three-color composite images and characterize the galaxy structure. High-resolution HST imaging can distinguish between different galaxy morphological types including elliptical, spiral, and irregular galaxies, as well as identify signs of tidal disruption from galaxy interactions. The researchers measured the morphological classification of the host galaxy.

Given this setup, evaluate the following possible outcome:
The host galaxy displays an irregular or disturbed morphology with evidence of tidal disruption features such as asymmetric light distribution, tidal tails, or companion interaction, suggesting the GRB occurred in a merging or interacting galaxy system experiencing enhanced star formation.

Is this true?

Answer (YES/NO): NO